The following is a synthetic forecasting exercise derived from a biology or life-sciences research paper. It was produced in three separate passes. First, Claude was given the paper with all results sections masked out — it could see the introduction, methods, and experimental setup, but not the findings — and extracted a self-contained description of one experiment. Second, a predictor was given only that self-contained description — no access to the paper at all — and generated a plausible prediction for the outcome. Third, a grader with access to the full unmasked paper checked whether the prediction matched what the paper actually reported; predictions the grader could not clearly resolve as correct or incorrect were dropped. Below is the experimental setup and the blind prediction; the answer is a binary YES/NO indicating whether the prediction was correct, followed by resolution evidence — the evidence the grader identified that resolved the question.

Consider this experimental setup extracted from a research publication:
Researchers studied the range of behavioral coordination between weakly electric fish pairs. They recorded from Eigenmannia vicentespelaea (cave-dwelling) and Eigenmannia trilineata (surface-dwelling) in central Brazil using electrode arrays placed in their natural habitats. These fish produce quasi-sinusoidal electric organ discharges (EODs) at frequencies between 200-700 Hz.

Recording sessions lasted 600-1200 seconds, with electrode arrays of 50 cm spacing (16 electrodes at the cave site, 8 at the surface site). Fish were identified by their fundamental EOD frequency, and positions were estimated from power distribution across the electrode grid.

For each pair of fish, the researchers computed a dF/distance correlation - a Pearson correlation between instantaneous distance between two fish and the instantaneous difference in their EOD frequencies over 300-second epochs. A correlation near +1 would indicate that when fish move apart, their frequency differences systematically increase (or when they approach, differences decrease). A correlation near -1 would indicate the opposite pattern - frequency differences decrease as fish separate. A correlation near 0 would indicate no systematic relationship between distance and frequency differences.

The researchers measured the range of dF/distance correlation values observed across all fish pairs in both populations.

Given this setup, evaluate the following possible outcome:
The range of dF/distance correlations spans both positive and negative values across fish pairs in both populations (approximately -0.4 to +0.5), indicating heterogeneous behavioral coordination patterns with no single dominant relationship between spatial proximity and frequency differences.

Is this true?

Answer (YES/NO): NO